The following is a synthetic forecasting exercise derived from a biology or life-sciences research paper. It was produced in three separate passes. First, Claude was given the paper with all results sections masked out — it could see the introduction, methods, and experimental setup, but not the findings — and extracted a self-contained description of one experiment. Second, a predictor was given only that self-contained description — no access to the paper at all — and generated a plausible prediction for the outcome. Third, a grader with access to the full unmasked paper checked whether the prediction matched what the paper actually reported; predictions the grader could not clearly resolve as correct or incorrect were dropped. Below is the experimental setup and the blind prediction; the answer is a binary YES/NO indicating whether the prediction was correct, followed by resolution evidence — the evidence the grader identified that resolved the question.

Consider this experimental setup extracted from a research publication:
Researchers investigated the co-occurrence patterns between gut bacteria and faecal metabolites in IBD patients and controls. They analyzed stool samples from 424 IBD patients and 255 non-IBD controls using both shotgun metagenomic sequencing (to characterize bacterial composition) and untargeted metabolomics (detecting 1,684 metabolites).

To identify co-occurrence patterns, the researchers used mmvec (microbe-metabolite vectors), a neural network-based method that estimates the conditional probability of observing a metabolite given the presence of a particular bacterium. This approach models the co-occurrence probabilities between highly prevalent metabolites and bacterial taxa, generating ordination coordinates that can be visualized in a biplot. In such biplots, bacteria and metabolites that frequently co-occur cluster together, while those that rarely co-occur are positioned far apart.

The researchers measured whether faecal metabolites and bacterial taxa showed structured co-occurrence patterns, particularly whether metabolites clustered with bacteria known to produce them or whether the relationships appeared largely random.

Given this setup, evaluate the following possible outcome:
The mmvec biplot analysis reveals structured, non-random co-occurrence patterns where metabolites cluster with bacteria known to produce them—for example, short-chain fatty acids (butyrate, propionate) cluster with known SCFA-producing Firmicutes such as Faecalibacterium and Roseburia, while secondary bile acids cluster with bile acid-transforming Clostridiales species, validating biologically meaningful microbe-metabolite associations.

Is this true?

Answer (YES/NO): NO